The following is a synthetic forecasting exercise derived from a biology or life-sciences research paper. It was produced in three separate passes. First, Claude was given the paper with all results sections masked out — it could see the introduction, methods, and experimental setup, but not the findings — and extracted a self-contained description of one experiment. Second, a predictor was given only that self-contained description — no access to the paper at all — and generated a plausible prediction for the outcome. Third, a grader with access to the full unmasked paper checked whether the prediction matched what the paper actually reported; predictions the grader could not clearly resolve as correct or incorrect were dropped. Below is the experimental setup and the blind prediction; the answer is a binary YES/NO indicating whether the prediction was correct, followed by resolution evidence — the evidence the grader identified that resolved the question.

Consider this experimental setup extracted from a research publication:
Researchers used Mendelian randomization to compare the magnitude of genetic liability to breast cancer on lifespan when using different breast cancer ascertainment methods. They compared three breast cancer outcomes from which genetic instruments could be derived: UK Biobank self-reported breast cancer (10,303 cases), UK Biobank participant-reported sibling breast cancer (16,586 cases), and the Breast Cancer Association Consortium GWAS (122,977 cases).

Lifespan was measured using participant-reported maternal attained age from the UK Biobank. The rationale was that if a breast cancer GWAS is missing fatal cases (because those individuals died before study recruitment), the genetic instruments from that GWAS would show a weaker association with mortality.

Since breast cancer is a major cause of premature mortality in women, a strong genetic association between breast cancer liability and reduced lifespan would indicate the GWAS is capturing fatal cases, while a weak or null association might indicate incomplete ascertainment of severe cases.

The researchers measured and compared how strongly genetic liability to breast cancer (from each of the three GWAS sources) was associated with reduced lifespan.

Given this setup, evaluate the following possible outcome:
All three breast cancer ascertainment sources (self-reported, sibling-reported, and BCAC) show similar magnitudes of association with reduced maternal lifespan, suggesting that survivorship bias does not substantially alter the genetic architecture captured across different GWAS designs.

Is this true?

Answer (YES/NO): NO